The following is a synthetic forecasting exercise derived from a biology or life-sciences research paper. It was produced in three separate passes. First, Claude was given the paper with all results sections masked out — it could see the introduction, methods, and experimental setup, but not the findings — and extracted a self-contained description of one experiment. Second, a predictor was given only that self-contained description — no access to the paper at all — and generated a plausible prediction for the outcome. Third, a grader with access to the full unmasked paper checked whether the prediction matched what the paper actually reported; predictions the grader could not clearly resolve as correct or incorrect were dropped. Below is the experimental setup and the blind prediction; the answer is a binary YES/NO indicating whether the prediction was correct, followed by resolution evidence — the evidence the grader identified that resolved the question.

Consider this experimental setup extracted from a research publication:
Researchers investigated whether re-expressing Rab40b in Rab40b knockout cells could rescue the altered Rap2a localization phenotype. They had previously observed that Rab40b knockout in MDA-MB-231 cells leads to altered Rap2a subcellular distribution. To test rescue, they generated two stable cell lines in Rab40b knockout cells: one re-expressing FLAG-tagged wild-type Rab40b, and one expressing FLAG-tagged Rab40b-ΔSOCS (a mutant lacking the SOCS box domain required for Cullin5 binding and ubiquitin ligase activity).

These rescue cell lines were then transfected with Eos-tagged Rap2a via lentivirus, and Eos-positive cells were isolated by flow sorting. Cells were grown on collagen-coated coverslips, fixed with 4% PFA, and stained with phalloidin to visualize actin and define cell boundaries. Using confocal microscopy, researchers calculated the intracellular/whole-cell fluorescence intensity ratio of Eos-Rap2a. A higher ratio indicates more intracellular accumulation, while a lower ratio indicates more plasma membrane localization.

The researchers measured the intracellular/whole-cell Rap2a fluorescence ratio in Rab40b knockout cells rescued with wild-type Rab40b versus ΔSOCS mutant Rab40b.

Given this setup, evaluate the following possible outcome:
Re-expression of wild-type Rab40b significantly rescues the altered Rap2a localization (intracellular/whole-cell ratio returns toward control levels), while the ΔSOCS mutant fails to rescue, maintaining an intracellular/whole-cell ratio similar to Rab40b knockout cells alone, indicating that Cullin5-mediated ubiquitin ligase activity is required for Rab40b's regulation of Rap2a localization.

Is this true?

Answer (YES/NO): YES